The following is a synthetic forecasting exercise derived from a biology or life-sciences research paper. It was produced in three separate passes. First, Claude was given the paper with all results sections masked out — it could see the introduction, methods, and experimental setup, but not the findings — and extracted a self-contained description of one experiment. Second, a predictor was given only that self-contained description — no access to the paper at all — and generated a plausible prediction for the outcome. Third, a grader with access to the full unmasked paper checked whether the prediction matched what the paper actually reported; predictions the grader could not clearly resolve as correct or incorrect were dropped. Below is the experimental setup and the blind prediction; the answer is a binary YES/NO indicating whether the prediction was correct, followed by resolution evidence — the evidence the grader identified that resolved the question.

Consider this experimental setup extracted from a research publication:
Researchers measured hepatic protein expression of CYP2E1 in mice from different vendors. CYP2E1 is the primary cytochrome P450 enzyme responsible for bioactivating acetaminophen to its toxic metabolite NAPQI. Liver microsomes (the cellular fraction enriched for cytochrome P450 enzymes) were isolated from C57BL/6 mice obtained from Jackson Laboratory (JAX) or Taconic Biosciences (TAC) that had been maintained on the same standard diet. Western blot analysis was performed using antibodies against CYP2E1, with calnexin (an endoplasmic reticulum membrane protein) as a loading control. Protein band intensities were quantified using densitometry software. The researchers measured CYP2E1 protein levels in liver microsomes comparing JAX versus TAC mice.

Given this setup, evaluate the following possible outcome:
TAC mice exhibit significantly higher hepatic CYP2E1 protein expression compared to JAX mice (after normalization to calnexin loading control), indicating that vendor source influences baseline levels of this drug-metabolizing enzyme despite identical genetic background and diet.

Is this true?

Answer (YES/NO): YES